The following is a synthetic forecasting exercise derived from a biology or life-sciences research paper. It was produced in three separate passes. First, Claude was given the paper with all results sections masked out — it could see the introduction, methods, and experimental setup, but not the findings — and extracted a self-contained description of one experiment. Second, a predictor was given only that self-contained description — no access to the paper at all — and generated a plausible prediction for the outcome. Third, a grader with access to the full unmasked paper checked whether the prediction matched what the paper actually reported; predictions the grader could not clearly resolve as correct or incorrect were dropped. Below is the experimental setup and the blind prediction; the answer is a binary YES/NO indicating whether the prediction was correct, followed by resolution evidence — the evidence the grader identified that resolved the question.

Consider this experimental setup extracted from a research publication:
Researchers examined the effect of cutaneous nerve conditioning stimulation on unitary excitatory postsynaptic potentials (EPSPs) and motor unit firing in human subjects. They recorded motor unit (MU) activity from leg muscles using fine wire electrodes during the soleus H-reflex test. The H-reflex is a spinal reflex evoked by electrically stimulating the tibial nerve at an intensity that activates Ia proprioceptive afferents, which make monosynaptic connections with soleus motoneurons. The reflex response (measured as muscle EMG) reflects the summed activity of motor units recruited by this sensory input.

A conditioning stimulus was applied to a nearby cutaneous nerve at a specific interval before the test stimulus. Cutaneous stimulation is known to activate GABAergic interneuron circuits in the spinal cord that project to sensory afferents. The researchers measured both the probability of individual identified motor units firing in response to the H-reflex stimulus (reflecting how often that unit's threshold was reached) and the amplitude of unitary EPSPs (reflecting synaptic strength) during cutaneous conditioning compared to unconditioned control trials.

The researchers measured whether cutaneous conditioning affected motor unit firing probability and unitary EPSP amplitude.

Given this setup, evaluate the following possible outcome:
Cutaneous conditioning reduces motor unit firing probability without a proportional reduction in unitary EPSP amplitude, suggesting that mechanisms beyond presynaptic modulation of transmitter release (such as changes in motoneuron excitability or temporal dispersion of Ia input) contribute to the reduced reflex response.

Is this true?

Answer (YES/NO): NO